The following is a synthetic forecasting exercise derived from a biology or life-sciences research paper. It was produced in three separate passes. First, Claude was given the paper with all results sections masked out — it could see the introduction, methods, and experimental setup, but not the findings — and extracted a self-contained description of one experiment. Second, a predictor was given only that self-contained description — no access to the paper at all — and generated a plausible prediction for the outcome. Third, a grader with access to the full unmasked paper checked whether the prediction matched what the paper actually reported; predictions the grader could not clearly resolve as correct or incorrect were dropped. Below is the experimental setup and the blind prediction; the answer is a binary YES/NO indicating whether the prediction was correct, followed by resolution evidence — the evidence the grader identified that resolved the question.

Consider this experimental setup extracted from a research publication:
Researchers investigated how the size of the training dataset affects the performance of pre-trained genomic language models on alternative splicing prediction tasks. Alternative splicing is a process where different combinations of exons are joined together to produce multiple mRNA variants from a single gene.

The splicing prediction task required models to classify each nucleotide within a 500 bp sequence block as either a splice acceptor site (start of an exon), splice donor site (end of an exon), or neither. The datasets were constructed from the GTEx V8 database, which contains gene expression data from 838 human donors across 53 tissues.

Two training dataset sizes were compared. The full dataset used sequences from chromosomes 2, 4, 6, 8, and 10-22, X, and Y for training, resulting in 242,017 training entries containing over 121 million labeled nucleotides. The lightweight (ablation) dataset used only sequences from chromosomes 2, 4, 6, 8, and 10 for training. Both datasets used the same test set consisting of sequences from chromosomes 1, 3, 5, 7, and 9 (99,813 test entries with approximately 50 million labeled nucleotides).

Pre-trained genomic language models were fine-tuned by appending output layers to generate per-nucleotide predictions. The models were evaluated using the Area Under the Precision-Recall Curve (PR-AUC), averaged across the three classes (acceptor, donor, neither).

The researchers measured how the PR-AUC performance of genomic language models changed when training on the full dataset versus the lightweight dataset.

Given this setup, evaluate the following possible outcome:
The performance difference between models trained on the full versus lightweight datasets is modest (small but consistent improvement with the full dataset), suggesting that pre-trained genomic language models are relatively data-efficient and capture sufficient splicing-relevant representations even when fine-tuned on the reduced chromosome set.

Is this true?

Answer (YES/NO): YES